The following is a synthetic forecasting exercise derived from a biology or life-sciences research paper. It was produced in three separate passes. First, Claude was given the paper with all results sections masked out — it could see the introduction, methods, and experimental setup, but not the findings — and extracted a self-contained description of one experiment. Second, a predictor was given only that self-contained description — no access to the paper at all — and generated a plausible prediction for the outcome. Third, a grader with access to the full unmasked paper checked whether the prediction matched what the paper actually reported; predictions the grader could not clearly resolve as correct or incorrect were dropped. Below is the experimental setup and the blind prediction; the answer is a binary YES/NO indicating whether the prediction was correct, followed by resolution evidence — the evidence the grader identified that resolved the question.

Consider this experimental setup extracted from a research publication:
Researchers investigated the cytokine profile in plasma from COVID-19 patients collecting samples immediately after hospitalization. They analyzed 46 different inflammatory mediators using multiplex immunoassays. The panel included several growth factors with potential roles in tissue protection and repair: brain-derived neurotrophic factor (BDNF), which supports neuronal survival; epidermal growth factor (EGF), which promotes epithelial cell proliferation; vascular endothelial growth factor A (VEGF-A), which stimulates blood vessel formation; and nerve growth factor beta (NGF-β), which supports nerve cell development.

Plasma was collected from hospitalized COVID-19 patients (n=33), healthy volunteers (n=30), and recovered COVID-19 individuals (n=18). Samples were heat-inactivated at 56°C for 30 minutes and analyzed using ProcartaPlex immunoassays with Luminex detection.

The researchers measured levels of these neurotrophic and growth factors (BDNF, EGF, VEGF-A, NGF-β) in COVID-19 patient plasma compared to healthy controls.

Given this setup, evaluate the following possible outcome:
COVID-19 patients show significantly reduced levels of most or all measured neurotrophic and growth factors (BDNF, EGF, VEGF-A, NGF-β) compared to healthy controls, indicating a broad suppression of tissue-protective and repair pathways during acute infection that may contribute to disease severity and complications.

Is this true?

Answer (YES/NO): NO